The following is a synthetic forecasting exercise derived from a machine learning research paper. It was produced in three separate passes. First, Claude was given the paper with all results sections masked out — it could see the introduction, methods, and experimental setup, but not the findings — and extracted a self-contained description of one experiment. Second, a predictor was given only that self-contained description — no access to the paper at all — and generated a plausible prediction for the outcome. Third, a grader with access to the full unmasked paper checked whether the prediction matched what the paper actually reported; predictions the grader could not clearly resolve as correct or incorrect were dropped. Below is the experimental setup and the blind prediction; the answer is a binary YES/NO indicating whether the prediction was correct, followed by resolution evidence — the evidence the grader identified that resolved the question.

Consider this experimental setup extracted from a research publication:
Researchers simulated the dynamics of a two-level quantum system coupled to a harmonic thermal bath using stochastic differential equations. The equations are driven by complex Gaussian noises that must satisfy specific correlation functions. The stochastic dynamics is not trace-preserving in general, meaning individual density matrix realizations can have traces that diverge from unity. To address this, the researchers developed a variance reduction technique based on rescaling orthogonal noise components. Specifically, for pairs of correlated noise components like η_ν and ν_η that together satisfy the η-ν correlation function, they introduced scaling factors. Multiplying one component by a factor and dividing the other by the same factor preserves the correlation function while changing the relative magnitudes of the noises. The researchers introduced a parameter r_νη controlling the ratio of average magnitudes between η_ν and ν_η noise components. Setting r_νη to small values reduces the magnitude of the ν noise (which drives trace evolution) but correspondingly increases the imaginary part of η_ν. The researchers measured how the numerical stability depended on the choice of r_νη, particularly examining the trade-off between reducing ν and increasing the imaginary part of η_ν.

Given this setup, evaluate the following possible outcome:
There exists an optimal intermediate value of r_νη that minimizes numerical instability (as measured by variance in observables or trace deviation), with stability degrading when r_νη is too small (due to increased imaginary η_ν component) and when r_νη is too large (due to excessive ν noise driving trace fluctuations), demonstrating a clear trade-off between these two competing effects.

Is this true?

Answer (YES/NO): NO